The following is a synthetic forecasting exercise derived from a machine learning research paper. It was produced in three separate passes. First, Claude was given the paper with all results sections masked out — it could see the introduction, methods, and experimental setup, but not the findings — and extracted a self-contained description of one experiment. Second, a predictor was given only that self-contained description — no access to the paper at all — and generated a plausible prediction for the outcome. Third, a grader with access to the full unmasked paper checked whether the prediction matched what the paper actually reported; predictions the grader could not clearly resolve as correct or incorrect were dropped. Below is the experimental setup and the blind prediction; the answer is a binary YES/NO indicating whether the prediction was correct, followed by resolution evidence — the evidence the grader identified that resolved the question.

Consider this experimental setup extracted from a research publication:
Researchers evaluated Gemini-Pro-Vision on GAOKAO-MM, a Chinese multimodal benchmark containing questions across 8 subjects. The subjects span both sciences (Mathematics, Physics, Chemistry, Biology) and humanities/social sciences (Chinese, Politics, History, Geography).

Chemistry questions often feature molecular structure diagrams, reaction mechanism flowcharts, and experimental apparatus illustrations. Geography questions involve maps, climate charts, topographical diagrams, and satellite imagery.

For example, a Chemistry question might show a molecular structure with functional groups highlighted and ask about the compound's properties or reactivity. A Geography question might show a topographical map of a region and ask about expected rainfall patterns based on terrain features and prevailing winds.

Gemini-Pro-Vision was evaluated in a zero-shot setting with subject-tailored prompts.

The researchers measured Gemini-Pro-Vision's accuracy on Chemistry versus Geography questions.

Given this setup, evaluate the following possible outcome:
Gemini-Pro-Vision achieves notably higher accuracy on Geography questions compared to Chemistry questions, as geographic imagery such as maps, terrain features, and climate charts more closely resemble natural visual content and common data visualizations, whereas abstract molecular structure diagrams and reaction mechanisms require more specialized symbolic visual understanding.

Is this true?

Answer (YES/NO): YES